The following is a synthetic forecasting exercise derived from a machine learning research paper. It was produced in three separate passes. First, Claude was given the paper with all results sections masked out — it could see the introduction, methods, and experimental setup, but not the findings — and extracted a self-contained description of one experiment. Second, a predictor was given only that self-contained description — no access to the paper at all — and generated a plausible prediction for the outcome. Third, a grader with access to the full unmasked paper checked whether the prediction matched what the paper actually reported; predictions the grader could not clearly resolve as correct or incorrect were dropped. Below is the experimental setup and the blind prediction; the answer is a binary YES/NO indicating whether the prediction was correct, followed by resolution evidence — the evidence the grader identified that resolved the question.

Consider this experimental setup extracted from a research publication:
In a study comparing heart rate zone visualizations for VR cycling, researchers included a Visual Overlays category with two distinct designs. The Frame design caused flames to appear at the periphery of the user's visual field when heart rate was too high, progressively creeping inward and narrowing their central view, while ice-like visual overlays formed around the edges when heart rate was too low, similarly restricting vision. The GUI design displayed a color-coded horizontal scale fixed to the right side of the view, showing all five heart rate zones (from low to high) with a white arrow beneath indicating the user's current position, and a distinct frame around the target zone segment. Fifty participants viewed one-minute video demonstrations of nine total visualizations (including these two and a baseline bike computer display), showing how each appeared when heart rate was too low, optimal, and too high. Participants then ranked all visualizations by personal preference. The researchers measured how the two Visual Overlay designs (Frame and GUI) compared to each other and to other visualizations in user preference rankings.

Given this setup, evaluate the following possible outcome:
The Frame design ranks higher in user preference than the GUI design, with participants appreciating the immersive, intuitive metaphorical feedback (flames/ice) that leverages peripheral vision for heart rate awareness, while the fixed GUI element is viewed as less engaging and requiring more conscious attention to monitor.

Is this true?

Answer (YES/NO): NO